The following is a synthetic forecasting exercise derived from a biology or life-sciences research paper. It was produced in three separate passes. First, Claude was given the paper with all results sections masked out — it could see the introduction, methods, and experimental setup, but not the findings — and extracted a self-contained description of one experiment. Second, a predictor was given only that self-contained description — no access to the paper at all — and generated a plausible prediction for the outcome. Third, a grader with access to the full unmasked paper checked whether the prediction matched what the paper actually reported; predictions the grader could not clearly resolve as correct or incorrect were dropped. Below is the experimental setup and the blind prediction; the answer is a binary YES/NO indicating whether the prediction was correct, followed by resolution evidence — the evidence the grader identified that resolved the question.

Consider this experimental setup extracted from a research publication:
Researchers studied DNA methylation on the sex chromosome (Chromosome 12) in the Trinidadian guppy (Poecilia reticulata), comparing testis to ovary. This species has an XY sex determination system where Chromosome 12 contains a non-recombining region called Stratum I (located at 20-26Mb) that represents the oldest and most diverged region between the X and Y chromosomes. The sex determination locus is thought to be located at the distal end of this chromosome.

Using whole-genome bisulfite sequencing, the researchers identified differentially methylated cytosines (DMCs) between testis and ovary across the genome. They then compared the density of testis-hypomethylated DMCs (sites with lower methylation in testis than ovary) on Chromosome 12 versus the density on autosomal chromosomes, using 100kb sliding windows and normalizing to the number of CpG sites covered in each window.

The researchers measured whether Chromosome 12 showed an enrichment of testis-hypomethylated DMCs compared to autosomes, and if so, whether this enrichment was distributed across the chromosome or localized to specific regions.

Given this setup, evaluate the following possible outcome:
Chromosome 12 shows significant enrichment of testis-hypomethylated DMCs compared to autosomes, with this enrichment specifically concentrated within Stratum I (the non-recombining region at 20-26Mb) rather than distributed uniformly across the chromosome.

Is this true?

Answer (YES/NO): NO